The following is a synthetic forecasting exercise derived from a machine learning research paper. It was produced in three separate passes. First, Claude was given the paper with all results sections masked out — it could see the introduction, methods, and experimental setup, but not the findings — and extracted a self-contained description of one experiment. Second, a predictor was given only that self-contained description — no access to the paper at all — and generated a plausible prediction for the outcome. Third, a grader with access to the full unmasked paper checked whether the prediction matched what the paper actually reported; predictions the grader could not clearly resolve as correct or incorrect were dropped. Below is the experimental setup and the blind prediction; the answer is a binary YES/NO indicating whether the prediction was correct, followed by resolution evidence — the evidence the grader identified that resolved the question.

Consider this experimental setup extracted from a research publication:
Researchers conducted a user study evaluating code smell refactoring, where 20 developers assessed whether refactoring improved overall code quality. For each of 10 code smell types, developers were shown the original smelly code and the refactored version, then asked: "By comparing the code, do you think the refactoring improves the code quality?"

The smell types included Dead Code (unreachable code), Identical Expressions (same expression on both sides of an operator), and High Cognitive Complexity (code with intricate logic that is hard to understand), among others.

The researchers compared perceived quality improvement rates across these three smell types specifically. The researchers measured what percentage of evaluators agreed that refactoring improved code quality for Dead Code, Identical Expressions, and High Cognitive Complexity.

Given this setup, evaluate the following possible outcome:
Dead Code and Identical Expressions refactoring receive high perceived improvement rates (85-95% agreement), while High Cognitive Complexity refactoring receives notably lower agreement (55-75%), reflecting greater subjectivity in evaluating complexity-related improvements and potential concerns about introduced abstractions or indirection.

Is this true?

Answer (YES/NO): NO